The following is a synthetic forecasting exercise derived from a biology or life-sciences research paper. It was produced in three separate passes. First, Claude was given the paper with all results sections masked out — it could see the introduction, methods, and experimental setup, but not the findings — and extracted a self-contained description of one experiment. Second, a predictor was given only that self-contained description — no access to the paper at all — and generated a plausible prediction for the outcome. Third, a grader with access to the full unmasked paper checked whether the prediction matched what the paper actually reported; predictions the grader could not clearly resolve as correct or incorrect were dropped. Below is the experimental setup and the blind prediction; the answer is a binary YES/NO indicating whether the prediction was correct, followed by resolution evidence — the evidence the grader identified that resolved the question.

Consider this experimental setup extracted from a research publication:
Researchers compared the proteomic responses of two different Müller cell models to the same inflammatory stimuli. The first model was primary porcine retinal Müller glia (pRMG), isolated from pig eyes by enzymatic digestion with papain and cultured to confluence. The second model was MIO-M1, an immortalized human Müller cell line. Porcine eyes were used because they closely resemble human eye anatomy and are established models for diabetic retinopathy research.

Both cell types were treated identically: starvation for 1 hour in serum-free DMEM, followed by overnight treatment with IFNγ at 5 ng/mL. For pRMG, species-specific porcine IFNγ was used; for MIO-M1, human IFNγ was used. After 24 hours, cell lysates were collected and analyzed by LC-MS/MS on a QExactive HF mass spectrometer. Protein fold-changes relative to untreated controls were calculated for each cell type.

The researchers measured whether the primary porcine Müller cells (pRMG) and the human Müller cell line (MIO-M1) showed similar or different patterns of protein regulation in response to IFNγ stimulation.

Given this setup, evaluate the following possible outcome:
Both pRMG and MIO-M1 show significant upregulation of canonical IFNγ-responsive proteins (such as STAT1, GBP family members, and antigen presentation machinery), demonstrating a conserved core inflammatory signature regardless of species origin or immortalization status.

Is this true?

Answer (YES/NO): NO